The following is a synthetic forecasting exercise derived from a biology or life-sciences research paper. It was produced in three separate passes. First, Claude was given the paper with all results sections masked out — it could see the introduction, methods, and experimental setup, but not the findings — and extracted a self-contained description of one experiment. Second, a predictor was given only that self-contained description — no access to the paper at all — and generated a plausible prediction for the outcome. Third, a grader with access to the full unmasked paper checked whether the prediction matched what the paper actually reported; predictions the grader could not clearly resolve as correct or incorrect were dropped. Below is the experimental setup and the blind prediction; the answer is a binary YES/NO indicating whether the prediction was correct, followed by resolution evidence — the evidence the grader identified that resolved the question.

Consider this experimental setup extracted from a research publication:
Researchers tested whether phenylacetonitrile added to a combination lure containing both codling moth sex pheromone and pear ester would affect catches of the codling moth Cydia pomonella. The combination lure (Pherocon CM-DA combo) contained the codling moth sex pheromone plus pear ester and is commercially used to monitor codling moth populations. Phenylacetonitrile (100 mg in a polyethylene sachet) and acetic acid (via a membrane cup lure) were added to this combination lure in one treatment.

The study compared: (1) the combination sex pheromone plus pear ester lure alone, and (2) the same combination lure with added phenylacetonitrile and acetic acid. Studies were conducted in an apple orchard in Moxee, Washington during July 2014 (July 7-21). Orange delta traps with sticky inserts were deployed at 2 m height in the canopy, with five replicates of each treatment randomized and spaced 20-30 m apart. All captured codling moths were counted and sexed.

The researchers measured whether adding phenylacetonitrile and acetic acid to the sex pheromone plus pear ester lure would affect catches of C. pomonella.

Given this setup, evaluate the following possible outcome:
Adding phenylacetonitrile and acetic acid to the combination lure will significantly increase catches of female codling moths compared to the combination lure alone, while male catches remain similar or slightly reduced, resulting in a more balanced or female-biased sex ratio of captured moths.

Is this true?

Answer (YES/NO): NO